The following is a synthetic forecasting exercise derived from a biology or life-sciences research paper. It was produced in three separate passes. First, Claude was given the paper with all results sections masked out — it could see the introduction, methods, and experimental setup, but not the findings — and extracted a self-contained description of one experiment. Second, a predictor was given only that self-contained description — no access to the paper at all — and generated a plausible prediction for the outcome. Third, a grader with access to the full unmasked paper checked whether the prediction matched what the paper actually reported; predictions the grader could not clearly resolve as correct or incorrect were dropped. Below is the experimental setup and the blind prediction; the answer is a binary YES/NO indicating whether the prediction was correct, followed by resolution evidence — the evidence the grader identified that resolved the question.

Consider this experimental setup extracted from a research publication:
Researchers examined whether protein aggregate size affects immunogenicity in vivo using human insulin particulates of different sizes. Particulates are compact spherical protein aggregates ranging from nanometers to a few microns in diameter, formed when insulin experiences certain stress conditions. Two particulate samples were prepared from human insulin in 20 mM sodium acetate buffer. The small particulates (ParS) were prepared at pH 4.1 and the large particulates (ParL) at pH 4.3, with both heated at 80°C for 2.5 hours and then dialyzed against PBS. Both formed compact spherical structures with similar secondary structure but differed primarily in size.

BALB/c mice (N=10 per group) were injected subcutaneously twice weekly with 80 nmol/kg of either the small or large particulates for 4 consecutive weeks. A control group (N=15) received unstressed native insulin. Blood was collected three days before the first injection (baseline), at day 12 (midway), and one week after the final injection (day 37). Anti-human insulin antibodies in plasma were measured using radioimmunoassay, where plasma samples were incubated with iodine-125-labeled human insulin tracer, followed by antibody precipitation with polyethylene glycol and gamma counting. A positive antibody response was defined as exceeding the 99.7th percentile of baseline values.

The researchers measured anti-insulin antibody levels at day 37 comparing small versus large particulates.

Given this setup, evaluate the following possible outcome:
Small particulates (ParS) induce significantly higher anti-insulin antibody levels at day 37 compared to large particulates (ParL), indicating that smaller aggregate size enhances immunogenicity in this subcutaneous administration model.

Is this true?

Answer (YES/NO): NO